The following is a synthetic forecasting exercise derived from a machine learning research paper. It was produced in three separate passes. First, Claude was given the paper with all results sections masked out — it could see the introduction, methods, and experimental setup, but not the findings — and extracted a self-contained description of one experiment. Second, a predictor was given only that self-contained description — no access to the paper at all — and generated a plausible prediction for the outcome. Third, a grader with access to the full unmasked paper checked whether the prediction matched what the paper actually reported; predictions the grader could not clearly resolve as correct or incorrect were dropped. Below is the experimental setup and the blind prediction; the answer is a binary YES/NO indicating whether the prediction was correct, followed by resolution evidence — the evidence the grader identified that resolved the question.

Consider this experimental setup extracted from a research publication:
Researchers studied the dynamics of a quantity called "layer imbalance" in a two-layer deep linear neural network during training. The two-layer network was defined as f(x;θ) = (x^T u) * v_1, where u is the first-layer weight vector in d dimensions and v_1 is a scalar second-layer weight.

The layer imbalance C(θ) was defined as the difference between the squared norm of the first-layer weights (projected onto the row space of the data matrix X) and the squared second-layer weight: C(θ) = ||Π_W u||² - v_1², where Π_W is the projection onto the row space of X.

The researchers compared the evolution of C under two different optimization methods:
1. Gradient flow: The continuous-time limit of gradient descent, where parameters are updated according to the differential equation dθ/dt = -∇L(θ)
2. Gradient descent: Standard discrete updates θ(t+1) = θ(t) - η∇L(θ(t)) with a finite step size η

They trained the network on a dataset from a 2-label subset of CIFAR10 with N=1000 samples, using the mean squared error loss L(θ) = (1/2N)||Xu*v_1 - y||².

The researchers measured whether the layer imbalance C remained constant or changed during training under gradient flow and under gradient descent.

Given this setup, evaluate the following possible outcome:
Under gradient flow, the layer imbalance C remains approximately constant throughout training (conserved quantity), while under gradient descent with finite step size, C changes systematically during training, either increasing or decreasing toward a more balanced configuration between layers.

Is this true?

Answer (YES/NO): NO